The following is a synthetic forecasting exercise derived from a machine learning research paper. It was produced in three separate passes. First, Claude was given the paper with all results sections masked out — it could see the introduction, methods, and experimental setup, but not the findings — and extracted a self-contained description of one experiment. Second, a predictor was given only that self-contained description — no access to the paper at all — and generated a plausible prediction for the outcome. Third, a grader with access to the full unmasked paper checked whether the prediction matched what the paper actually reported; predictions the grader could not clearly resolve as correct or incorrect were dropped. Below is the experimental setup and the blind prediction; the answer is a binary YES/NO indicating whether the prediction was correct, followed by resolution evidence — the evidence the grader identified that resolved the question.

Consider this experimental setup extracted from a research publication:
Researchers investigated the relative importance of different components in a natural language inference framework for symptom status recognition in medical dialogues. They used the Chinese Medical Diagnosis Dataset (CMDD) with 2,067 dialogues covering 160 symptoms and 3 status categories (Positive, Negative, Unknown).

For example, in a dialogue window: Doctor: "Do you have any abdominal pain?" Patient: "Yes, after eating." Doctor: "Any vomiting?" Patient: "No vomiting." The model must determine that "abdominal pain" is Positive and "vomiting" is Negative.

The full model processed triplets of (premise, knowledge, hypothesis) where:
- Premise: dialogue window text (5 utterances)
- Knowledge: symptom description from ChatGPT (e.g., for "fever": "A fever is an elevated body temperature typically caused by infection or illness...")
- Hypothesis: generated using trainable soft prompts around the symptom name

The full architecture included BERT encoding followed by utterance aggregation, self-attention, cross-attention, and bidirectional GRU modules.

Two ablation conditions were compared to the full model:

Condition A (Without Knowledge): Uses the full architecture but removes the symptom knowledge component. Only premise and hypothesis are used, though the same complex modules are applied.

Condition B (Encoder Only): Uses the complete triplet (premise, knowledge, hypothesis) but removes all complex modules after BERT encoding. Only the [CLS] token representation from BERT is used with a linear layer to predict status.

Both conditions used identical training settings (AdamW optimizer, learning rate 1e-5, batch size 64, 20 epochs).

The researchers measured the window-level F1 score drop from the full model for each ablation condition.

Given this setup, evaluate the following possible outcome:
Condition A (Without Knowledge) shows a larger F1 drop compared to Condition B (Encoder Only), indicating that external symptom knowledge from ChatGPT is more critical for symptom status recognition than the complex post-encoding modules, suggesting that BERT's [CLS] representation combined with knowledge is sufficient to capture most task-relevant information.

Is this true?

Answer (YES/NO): NO